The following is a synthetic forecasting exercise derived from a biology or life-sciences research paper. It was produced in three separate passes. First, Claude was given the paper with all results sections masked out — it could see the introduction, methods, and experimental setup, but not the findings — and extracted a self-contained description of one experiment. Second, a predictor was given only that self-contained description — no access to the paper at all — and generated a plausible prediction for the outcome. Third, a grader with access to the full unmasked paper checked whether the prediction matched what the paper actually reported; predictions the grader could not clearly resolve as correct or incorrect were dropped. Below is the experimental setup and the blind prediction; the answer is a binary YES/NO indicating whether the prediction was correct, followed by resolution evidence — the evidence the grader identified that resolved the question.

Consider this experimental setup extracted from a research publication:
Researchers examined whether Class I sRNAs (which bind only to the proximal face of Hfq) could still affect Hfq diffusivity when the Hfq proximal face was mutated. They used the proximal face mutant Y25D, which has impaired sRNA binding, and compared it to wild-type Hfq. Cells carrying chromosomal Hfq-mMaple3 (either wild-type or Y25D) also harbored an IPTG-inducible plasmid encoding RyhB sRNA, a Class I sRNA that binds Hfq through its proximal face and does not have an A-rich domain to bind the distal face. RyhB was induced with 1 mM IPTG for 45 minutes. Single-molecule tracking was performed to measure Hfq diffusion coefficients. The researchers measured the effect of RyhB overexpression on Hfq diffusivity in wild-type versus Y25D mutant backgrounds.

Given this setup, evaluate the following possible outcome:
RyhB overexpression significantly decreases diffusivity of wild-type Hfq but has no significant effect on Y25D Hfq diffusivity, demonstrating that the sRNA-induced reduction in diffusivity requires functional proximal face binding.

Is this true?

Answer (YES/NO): NO